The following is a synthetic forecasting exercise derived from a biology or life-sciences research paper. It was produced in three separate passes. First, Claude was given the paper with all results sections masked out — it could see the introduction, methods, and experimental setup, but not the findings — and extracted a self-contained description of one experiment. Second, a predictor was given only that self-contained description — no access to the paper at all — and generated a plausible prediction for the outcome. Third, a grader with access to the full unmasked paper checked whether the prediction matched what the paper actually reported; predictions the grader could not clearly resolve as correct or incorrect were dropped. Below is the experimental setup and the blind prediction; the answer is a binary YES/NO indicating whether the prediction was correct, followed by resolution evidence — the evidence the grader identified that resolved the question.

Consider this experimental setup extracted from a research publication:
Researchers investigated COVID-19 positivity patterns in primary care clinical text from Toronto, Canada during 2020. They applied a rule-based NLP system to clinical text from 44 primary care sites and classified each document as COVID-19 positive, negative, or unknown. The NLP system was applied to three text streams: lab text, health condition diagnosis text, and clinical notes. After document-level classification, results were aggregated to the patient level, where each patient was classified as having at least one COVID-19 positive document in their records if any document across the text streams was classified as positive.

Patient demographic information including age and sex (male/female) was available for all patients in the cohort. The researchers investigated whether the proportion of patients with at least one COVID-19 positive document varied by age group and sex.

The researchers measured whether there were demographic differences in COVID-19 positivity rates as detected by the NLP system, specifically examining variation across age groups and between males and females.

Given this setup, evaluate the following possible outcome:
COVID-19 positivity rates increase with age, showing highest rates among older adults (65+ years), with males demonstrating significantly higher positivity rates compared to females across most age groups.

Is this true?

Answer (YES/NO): NO